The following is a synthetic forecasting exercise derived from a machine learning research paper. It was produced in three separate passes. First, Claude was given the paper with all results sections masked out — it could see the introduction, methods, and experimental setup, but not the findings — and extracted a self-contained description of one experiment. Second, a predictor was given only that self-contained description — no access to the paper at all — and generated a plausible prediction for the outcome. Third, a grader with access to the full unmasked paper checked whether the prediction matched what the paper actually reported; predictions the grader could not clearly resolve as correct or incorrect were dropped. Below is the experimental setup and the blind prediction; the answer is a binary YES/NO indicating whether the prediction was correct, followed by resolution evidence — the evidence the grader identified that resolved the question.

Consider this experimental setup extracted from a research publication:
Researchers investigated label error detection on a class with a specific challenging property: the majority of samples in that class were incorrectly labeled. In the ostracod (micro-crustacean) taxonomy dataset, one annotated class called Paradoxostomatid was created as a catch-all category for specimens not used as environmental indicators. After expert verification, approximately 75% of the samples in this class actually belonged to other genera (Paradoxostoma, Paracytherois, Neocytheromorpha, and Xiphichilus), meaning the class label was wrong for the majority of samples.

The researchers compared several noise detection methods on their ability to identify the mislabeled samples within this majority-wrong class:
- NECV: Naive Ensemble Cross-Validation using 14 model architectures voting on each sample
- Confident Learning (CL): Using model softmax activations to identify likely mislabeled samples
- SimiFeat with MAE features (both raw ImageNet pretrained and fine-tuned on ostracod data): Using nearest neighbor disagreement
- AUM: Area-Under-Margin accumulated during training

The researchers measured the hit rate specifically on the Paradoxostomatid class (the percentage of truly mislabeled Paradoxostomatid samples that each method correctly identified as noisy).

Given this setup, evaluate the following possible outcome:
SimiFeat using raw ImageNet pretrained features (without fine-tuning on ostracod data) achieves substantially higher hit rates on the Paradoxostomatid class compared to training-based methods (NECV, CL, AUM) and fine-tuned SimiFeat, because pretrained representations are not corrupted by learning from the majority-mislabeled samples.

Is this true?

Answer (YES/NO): YES